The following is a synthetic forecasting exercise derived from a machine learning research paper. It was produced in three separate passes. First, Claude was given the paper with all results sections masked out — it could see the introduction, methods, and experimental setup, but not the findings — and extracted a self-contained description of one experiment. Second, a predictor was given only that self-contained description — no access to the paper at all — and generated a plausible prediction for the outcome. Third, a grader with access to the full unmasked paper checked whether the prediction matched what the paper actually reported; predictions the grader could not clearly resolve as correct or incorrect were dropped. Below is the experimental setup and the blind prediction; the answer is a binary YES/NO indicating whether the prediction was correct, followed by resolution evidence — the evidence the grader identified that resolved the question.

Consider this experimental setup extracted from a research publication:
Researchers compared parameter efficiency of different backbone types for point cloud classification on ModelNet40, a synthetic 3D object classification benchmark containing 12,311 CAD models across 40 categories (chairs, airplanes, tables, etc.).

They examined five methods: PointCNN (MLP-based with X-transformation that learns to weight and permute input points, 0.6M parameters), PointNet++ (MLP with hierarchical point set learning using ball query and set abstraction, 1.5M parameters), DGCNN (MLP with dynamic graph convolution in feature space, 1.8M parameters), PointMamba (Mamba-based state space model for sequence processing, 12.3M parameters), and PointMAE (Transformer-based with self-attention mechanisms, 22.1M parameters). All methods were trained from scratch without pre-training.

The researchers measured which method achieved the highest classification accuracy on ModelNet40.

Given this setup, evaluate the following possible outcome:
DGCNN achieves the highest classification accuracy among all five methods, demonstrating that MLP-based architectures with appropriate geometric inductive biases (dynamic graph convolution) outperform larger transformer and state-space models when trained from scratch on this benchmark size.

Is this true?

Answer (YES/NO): YES